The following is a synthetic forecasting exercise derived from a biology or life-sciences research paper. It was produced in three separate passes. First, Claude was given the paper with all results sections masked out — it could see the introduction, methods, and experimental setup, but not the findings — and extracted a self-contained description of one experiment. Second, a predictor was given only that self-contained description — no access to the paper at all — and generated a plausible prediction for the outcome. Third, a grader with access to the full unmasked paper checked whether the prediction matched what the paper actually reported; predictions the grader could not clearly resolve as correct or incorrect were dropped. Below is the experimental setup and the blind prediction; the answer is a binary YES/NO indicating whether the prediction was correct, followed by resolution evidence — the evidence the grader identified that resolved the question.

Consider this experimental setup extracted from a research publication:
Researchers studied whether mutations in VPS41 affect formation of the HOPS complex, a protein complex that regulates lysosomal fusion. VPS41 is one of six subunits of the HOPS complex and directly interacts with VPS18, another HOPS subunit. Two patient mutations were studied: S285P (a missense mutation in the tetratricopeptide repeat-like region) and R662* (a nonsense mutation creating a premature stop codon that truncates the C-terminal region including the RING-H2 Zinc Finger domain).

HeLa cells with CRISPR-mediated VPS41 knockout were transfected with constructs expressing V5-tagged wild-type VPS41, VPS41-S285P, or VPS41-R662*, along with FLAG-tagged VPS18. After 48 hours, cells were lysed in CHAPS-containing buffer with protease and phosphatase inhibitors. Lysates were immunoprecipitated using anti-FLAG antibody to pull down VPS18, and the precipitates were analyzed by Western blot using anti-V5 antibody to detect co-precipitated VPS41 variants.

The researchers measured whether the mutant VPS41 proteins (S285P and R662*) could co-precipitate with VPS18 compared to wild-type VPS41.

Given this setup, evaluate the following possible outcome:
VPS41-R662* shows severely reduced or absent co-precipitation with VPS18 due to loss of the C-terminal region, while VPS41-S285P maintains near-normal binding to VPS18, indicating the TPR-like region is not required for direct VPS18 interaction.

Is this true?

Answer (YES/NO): YES